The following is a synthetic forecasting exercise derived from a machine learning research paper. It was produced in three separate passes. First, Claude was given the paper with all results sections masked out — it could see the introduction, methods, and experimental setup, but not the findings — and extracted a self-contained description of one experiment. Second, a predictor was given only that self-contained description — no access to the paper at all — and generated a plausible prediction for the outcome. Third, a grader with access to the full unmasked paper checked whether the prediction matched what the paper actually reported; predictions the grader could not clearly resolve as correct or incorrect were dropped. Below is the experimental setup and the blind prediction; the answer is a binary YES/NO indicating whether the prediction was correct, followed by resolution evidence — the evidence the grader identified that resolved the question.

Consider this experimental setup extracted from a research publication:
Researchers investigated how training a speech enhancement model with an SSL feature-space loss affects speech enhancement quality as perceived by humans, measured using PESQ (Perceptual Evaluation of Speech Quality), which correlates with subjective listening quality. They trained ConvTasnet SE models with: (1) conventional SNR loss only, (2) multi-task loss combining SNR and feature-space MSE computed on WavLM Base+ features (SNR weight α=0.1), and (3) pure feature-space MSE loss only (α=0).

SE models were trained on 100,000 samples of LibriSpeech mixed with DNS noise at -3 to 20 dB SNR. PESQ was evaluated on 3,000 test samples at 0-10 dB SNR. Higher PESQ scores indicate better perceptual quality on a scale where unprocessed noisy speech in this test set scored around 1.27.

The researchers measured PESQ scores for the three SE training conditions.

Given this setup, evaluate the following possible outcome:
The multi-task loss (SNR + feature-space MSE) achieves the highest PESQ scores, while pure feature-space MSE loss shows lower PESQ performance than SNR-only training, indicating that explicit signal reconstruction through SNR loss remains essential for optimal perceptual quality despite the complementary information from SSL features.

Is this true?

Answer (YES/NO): YES